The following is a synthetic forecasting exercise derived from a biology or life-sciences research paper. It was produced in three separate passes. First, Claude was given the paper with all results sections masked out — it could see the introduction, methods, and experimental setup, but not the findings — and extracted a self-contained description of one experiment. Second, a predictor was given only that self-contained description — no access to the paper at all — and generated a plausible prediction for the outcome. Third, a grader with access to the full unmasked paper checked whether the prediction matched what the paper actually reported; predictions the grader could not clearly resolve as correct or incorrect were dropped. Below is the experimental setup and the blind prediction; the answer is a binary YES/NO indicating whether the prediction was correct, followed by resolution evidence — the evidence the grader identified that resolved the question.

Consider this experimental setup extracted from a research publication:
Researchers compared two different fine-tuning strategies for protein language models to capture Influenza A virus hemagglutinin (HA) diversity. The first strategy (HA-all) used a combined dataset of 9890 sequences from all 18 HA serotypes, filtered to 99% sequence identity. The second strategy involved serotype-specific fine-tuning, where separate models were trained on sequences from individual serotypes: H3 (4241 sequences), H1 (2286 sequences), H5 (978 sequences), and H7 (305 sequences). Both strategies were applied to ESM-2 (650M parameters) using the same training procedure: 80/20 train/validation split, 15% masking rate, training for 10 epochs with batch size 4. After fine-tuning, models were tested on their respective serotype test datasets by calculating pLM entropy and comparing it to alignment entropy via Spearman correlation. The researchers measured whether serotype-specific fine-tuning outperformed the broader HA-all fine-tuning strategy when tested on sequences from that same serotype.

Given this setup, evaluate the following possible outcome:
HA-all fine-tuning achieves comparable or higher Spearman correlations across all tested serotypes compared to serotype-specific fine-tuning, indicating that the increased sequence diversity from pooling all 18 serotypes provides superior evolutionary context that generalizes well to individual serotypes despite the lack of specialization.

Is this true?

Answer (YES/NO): NO